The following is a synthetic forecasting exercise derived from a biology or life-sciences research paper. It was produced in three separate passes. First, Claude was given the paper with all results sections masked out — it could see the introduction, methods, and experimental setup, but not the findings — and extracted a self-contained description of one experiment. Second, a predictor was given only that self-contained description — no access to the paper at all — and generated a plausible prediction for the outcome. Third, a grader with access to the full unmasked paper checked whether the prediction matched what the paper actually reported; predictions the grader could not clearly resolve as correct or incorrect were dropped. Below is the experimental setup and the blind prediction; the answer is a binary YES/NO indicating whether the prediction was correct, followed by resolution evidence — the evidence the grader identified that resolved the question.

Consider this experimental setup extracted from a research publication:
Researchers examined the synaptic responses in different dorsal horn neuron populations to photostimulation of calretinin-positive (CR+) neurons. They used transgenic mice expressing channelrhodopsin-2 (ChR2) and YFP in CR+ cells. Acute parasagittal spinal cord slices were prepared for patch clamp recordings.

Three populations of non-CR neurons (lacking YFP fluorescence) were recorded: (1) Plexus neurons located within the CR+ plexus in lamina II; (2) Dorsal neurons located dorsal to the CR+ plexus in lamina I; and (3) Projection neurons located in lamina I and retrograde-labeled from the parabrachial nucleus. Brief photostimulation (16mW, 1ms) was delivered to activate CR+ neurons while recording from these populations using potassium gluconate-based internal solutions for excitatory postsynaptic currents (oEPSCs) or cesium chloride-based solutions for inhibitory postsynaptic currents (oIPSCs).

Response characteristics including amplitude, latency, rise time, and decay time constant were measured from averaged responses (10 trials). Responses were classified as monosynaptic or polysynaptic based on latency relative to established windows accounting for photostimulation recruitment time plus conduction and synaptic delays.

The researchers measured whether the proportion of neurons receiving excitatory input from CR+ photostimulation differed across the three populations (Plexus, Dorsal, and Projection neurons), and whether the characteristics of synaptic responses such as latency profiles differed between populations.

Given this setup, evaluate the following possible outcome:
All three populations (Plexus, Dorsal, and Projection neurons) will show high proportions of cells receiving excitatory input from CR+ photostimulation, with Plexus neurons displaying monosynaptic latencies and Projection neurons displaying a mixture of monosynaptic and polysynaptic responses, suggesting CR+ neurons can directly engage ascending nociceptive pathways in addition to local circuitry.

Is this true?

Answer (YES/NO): YES